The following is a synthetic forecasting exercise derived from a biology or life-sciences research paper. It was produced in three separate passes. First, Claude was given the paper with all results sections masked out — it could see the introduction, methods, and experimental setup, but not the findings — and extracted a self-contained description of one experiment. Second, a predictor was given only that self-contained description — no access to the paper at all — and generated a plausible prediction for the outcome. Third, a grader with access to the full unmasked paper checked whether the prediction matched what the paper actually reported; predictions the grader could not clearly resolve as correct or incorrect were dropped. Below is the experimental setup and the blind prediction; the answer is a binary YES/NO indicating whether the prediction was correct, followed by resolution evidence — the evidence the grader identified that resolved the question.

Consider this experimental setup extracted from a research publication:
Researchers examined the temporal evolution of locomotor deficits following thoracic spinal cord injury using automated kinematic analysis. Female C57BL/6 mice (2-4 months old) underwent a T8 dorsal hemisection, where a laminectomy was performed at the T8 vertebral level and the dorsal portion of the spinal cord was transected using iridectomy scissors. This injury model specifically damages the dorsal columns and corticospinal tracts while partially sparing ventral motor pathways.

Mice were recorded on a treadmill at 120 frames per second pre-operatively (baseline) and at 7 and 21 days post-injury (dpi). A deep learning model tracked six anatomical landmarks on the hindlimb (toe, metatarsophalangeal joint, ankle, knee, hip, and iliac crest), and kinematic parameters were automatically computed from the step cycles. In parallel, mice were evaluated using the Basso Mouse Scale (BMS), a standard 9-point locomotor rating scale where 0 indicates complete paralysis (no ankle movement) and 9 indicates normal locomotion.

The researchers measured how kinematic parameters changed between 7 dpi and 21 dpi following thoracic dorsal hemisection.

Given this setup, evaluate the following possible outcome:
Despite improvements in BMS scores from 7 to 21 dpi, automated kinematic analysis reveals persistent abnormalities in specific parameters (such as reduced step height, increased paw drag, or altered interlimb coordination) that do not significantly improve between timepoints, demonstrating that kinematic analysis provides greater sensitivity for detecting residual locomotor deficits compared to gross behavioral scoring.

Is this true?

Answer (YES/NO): YES